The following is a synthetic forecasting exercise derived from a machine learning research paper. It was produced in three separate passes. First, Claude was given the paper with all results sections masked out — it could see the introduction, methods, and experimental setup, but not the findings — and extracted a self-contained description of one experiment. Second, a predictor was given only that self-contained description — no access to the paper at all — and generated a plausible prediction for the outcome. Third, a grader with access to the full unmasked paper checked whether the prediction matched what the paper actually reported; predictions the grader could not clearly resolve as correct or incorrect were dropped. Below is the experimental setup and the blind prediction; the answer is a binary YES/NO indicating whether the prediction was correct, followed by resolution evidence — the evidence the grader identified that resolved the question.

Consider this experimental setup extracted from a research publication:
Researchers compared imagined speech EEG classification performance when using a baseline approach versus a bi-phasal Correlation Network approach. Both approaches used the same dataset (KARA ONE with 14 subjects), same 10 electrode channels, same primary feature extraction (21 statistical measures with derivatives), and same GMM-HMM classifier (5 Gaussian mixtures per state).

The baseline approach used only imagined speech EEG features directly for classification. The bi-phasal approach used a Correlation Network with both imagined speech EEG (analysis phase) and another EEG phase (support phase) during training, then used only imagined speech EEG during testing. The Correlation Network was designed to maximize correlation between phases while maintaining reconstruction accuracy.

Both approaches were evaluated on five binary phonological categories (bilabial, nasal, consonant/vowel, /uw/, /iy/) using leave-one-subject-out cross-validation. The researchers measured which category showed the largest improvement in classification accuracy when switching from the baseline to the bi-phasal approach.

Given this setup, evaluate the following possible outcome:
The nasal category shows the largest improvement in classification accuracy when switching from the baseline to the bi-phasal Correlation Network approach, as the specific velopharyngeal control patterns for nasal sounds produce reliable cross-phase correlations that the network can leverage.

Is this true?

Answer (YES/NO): NO